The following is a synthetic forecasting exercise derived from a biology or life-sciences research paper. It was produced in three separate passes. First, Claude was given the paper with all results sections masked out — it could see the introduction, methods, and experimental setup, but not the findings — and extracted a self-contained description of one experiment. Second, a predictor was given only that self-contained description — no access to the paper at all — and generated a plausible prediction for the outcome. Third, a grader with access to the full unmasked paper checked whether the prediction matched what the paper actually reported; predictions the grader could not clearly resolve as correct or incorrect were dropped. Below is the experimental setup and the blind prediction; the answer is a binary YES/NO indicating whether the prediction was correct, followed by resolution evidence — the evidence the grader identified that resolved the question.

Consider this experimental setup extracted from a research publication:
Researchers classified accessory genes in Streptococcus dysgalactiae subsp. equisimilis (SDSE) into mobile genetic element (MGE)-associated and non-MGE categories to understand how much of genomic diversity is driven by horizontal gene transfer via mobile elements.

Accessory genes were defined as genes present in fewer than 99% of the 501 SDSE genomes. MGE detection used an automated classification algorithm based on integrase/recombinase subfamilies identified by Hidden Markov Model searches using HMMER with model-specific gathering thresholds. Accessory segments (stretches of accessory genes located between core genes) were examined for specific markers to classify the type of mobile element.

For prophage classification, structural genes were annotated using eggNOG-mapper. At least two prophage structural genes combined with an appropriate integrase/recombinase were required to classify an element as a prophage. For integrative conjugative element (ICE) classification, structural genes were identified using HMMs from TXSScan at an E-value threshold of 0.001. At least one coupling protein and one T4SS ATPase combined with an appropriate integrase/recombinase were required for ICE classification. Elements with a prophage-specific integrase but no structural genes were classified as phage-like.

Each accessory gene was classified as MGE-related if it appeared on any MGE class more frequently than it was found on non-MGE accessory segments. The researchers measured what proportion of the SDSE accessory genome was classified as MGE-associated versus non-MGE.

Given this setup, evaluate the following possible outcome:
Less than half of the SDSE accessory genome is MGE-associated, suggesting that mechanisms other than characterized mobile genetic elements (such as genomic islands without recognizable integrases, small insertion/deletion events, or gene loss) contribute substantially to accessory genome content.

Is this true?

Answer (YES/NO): NO